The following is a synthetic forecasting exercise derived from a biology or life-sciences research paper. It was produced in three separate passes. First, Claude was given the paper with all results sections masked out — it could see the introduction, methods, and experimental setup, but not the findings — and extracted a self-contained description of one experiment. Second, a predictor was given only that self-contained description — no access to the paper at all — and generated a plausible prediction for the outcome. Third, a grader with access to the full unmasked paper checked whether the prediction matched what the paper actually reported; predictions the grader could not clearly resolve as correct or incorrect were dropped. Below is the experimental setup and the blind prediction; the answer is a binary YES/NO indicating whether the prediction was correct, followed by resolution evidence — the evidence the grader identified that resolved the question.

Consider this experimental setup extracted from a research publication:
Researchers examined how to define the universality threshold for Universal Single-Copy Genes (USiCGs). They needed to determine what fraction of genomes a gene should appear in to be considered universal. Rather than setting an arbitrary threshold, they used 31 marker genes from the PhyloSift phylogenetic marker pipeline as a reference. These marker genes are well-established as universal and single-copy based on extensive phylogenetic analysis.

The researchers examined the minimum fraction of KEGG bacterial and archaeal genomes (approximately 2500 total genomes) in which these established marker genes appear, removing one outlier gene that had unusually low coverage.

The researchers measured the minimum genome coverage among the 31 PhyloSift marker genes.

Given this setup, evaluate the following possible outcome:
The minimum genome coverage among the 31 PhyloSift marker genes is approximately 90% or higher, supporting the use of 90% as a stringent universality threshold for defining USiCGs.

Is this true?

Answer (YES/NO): YES